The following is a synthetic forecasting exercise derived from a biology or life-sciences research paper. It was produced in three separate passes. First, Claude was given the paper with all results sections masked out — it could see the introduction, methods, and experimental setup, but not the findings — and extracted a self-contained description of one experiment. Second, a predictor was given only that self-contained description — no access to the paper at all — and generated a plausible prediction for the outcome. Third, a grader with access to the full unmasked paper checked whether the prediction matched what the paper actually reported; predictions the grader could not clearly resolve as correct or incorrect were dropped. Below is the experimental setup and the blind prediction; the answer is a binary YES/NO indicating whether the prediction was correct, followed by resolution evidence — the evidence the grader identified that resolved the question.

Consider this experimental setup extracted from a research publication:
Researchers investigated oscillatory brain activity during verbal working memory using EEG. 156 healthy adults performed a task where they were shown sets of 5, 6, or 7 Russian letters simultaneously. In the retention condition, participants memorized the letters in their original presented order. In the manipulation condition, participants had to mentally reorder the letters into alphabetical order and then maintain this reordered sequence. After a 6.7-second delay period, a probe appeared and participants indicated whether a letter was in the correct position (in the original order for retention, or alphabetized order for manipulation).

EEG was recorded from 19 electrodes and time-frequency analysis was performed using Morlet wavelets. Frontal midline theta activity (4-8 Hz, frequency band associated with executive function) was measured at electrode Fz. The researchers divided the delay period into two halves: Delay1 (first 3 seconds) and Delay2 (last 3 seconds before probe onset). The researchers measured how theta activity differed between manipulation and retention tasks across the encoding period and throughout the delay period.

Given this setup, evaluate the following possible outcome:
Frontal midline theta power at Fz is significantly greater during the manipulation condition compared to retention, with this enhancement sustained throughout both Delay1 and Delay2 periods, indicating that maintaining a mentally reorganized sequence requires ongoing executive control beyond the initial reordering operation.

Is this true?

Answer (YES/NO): NO